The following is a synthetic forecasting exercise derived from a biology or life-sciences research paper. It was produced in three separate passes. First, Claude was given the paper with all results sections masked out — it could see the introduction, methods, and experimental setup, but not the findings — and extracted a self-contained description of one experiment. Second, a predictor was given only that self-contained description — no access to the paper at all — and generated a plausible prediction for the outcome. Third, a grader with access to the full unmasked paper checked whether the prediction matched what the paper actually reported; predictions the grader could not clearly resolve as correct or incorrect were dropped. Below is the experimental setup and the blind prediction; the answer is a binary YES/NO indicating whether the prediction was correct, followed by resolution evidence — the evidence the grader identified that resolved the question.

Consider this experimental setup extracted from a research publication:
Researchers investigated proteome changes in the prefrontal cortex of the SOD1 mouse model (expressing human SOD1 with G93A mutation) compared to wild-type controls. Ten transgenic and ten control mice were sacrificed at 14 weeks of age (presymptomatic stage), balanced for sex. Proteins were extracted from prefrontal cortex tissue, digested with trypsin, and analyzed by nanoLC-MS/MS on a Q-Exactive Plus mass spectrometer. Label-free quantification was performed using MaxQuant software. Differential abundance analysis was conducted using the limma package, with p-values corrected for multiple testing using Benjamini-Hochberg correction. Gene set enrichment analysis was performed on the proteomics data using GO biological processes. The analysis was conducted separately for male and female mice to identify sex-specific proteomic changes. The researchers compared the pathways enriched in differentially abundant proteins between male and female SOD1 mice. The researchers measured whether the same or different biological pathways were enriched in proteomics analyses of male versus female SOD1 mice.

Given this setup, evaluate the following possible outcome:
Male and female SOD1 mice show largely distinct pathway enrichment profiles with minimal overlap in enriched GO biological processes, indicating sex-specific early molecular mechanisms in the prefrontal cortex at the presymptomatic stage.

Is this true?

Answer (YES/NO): NO